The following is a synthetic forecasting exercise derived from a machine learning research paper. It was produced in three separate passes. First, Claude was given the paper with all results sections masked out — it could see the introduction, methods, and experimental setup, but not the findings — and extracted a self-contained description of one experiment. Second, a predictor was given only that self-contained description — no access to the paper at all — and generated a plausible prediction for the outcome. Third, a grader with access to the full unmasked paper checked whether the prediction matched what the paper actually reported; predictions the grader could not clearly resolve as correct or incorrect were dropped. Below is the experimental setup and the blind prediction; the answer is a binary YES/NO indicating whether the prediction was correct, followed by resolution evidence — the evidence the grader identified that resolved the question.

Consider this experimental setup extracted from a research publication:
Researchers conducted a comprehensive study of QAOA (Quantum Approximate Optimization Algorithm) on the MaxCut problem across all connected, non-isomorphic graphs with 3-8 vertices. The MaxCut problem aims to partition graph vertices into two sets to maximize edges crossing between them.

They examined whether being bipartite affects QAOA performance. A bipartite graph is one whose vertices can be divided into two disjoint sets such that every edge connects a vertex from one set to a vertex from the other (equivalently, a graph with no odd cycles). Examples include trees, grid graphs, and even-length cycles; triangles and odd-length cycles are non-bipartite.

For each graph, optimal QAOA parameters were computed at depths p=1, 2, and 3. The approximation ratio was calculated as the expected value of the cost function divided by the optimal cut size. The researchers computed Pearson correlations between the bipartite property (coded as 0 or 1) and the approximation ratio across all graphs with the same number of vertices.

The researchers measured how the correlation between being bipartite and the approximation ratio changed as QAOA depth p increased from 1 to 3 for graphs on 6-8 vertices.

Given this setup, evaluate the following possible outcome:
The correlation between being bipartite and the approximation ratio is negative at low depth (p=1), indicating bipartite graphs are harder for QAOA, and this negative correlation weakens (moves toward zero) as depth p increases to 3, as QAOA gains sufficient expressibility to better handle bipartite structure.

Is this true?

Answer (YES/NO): NO